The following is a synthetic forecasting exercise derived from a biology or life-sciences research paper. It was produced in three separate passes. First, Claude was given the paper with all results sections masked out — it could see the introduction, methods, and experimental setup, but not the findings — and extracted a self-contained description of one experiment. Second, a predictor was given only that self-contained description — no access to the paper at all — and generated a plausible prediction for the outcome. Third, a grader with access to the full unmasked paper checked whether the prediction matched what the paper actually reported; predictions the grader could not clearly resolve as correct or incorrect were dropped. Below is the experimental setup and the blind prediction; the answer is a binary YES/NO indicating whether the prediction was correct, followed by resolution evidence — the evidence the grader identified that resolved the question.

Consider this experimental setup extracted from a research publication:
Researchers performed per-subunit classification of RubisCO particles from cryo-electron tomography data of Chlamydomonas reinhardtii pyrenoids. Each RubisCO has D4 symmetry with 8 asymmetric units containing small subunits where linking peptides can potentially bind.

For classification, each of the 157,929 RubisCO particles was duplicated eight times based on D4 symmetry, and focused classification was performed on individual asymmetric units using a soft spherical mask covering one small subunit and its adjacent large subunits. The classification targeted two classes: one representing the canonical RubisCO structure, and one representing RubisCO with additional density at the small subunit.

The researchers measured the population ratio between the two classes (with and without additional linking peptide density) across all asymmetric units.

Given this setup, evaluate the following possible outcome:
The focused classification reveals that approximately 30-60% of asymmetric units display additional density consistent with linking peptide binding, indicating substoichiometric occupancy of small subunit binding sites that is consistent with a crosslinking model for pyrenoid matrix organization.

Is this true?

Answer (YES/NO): YES